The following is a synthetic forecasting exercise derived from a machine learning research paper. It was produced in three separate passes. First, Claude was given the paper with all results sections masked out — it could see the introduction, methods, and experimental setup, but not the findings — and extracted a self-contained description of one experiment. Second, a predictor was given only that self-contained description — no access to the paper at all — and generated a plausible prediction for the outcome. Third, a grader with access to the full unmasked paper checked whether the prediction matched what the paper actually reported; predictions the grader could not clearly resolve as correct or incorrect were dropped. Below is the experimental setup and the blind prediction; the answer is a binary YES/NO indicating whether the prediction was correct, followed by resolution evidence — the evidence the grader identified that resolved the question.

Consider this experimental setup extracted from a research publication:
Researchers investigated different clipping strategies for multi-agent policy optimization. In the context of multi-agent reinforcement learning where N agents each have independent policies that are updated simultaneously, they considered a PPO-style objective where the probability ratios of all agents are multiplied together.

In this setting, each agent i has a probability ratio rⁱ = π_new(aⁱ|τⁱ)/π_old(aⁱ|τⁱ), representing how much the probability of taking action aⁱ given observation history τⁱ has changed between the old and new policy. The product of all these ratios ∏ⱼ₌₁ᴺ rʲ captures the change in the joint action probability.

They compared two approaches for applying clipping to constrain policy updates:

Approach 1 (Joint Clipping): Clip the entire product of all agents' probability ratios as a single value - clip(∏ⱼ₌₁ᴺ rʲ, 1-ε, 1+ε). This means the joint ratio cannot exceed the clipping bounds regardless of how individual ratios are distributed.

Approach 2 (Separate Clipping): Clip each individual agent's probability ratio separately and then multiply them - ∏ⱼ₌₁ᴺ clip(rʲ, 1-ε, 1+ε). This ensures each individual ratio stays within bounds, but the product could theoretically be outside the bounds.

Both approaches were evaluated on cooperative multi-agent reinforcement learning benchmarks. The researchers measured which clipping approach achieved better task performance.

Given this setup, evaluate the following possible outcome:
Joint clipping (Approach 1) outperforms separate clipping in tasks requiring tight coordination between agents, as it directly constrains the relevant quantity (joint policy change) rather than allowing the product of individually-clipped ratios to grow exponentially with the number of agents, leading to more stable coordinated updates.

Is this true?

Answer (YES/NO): NO